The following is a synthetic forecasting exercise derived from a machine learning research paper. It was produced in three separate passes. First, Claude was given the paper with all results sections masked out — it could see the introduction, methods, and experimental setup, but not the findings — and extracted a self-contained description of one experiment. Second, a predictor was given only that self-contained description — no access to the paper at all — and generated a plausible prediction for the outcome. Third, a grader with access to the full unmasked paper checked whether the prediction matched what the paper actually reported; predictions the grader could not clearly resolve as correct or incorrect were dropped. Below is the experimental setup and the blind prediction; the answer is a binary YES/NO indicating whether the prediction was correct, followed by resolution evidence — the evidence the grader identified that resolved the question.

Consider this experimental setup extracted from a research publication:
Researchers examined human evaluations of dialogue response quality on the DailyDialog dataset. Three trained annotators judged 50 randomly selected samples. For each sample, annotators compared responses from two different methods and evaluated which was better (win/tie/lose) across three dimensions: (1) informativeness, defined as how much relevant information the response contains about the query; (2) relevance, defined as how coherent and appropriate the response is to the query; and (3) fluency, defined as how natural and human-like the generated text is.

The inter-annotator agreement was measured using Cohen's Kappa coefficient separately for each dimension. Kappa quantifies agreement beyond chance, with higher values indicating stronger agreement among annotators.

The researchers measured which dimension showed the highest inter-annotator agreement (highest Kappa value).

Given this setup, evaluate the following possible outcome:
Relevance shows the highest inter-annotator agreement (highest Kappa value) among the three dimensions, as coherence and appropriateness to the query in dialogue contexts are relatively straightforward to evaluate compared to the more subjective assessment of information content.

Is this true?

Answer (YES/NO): NO